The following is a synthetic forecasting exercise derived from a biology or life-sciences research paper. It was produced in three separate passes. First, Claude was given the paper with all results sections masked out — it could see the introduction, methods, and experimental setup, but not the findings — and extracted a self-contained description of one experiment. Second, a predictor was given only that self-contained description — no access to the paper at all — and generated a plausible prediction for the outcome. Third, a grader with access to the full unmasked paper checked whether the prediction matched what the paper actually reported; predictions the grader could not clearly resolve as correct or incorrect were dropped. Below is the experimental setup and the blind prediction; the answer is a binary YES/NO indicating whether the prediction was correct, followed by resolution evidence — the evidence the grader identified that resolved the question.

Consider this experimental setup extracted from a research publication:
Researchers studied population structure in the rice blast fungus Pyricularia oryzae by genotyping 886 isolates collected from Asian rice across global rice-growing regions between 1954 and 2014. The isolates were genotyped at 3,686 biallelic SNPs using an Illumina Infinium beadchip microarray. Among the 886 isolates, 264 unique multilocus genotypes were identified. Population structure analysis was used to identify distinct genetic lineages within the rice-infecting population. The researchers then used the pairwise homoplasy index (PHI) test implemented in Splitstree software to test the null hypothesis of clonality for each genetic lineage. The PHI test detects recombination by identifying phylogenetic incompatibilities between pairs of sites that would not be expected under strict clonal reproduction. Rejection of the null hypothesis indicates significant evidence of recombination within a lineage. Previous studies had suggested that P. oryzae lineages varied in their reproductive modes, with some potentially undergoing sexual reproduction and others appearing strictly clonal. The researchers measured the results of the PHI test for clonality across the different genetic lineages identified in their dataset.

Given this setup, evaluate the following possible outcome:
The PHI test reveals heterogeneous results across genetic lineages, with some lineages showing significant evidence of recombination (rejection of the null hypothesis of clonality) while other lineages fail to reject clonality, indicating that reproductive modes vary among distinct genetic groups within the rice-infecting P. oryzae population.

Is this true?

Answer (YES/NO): YES